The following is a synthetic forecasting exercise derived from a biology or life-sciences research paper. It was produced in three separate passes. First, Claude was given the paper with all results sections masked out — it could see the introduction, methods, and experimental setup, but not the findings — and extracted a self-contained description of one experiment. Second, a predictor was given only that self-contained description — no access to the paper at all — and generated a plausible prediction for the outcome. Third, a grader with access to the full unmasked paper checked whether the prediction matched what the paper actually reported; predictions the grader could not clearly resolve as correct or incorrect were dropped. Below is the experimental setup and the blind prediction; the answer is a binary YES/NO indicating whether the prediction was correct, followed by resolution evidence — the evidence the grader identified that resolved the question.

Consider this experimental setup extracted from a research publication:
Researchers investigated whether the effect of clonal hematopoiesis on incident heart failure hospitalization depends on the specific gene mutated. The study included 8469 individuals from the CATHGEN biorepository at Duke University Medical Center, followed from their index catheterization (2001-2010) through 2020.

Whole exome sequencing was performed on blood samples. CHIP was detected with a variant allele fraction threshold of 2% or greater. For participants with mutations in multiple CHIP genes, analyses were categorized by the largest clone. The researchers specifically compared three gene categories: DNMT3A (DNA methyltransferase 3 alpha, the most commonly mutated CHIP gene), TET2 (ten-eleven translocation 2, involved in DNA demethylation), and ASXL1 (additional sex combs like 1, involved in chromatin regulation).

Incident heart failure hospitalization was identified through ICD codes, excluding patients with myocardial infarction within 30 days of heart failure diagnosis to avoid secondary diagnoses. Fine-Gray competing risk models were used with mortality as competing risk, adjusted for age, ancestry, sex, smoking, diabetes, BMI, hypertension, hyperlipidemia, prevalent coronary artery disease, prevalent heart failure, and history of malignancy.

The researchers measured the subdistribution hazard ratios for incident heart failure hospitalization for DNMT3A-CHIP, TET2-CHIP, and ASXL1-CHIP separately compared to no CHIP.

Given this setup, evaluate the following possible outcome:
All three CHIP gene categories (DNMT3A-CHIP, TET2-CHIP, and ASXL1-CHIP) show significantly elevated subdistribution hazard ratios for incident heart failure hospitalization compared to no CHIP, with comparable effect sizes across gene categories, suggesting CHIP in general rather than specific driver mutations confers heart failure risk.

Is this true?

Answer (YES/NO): NO